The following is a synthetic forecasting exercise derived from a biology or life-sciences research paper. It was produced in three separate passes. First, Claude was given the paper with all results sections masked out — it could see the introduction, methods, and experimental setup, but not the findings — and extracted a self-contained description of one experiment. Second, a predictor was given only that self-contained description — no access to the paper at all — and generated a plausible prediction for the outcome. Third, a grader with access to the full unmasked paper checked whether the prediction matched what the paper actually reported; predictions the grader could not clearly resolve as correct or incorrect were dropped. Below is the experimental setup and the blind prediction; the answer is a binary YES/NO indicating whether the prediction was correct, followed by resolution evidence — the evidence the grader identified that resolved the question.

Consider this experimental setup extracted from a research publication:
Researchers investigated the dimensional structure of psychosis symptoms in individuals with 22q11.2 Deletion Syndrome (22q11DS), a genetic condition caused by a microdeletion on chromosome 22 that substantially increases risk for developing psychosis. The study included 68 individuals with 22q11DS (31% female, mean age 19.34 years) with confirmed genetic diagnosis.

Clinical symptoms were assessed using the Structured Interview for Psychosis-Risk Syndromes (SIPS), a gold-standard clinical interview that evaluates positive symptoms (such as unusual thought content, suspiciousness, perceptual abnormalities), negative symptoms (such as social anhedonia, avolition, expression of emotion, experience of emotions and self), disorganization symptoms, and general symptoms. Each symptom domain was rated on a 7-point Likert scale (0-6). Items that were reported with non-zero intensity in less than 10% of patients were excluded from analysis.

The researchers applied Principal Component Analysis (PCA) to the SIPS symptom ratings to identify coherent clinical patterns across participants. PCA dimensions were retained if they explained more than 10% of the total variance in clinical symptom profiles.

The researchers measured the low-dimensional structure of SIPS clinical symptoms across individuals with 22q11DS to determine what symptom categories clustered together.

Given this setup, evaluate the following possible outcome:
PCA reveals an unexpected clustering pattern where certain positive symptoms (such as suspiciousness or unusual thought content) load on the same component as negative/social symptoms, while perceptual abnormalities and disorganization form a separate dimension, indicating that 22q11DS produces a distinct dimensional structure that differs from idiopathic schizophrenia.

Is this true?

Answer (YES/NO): NO